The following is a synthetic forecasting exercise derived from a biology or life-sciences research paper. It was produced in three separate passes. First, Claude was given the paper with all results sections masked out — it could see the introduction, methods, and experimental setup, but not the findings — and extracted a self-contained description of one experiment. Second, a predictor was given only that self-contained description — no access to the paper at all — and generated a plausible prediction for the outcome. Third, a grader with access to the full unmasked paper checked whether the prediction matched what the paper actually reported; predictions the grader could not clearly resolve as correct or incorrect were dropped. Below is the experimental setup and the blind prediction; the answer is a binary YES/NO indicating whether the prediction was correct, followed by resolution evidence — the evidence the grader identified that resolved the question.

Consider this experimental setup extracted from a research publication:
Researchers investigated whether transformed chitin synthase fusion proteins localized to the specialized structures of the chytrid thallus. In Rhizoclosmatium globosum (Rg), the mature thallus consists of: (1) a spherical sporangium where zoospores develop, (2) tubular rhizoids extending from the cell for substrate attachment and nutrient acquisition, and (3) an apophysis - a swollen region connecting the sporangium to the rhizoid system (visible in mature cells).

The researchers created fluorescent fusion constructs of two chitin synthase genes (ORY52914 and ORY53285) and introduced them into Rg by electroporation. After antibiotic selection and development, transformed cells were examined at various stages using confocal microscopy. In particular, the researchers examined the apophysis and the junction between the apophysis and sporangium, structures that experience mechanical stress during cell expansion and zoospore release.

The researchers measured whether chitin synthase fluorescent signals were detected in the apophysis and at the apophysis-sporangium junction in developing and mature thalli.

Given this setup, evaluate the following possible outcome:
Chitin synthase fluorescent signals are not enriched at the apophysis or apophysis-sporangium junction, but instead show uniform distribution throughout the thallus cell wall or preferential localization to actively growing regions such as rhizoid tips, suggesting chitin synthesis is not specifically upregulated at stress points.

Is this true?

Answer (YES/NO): NO